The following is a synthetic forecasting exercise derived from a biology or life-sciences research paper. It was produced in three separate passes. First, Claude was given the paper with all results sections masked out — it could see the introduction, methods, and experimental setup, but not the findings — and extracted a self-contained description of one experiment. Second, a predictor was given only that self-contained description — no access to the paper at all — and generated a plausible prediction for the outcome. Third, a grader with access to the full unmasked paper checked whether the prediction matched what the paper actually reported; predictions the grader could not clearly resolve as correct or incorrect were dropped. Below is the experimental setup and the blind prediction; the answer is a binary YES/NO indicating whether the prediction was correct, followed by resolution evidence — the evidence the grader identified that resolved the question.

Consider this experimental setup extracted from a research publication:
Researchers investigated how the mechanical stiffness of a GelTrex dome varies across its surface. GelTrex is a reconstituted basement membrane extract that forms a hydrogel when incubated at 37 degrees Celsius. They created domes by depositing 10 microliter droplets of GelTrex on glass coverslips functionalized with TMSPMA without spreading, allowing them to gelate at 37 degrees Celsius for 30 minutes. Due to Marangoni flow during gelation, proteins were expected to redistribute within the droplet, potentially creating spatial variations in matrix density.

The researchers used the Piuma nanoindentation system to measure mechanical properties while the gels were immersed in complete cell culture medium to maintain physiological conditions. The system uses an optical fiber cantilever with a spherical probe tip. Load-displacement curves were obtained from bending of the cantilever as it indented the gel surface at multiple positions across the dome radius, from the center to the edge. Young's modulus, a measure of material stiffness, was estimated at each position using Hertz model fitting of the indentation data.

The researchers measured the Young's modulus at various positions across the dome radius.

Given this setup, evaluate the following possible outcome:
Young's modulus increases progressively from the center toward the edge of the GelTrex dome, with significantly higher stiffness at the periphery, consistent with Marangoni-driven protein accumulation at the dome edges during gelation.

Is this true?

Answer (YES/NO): YES